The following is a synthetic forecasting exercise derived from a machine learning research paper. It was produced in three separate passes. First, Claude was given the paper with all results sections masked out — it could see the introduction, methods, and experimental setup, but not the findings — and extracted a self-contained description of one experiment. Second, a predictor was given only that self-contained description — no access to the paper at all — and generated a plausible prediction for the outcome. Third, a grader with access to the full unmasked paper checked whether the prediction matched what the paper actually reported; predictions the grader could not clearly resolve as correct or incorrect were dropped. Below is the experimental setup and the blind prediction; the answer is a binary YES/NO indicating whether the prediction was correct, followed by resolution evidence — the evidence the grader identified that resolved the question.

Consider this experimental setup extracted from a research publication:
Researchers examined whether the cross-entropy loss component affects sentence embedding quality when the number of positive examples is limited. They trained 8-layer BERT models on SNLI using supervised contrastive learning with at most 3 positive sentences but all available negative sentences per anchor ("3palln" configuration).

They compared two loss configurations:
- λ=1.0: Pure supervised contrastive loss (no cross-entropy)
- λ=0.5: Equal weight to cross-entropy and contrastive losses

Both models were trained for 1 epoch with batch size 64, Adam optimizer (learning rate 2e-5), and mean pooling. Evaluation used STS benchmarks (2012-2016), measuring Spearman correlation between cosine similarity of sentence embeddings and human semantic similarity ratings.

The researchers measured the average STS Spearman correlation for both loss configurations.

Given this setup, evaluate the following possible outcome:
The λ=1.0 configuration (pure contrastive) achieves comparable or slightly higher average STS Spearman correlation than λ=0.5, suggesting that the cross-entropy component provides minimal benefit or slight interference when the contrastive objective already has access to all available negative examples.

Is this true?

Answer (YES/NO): YES